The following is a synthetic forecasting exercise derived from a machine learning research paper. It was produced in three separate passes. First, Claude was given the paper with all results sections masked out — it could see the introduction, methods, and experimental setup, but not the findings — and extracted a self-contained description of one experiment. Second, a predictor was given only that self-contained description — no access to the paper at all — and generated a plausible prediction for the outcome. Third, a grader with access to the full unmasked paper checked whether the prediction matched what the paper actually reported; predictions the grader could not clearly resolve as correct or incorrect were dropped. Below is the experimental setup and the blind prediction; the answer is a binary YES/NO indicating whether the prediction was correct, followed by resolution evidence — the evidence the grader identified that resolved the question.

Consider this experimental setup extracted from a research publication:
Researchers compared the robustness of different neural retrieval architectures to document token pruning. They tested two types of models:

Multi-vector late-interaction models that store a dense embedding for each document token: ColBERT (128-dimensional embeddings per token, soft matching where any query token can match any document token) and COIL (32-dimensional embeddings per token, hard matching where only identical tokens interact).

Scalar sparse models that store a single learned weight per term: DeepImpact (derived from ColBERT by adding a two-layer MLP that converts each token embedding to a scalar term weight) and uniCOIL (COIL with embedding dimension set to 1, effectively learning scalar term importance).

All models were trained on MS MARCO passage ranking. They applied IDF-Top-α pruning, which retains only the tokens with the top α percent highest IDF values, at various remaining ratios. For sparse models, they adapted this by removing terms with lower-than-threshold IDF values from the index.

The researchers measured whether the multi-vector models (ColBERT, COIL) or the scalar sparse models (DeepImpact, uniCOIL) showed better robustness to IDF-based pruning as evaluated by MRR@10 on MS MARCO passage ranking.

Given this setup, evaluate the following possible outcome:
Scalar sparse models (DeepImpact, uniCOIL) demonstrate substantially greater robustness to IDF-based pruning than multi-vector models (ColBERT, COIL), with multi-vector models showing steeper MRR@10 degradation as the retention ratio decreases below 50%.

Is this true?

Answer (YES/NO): NO